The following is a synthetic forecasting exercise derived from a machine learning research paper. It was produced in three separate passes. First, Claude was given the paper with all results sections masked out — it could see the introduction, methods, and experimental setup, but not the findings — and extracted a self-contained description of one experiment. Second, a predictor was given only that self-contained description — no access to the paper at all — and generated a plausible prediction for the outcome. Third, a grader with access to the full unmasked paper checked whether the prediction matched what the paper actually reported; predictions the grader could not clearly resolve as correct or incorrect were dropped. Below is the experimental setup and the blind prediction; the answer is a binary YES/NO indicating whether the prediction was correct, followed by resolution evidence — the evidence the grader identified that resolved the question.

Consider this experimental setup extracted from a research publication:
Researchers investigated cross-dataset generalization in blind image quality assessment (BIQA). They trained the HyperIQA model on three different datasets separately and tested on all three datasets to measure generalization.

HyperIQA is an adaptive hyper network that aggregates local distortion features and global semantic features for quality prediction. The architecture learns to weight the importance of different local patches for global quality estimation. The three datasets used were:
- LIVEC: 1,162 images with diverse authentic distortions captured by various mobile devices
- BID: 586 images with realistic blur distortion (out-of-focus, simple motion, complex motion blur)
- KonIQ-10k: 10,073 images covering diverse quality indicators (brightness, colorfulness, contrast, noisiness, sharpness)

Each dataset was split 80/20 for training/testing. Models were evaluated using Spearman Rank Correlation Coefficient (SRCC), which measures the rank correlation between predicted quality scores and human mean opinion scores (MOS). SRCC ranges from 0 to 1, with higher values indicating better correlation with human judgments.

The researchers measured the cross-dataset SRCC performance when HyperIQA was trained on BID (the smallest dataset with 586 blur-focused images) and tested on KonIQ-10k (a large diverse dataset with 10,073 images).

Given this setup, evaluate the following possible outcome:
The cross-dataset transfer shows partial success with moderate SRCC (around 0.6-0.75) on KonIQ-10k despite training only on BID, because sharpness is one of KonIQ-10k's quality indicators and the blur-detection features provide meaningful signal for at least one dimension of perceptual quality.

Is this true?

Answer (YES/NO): YES